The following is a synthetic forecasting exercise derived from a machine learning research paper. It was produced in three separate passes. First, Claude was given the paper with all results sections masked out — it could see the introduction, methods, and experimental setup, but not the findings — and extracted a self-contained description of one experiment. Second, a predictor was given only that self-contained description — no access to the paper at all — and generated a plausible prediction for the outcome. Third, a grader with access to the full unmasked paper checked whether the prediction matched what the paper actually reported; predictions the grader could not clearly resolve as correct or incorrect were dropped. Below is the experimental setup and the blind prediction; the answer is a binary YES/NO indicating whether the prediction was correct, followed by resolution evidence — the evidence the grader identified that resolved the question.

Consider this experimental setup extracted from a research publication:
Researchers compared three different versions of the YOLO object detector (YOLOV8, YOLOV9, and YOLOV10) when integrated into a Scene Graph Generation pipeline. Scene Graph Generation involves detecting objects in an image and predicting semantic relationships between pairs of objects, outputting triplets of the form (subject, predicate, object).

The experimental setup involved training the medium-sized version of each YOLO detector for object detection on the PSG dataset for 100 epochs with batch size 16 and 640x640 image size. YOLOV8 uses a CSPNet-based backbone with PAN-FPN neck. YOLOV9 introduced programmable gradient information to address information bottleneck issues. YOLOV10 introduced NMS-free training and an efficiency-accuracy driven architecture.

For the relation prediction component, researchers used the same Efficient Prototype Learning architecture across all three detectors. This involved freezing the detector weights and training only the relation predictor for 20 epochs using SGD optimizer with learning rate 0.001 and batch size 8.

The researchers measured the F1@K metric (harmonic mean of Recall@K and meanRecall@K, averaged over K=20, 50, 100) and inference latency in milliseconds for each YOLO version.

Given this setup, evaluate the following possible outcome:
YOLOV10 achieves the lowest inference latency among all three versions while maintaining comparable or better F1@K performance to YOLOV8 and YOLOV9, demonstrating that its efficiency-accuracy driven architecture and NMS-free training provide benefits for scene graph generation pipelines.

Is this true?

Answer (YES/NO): NO